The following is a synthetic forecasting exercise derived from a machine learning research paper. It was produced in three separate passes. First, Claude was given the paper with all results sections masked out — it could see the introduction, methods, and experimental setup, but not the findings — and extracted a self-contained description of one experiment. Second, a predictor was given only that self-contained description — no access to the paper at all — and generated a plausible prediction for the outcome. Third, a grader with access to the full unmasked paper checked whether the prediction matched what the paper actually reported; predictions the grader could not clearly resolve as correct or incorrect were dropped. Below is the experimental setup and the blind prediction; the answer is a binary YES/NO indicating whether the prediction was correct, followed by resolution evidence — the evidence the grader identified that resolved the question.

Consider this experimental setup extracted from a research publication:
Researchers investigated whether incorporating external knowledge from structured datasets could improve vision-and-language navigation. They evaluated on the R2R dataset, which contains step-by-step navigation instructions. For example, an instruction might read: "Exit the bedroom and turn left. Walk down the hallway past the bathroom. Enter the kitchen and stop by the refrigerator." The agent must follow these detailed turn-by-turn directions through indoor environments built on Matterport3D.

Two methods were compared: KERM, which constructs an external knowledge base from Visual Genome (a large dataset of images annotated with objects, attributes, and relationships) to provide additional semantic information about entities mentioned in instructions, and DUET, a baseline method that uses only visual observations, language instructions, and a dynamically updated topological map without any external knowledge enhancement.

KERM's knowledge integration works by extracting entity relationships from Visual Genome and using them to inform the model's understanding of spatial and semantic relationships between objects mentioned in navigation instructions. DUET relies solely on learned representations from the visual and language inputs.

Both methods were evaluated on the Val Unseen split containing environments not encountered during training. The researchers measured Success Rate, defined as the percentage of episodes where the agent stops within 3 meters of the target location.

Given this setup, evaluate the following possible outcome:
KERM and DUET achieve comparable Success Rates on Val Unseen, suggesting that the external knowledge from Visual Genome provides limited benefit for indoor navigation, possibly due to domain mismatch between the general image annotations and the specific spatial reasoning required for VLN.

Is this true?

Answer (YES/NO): YES